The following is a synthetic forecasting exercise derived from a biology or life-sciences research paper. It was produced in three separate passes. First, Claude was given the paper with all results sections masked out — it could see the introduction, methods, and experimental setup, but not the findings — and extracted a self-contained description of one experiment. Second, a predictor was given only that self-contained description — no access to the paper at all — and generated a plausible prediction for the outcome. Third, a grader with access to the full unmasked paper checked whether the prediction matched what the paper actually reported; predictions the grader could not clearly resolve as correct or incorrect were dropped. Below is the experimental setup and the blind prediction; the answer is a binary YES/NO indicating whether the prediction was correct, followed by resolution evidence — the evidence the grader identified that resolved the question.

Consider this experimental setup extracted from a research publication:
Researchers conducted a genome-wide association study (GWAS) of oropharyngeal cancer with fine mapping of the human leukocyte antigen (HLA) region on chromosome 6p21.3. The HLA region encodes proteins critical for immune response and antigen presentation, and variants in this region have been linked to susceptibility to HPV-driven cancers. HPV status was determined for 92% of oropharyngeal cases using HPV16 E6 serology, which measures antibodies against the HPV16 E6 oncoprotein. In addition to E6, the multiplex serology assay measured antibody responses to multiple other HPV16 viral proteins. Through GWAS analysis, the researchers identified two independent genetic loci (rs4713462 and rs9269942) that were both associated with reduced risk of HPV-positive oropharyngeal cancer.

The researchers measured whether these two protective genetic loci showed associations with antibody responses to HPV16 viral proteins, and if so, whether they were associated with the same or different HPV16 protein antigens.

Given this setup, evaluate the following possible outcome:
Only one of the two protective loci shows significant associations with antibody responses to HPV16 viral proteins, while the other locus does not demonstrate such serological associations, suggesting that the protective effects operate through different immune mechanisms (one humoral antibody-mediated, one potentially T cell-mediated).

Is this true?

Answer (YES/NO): NO